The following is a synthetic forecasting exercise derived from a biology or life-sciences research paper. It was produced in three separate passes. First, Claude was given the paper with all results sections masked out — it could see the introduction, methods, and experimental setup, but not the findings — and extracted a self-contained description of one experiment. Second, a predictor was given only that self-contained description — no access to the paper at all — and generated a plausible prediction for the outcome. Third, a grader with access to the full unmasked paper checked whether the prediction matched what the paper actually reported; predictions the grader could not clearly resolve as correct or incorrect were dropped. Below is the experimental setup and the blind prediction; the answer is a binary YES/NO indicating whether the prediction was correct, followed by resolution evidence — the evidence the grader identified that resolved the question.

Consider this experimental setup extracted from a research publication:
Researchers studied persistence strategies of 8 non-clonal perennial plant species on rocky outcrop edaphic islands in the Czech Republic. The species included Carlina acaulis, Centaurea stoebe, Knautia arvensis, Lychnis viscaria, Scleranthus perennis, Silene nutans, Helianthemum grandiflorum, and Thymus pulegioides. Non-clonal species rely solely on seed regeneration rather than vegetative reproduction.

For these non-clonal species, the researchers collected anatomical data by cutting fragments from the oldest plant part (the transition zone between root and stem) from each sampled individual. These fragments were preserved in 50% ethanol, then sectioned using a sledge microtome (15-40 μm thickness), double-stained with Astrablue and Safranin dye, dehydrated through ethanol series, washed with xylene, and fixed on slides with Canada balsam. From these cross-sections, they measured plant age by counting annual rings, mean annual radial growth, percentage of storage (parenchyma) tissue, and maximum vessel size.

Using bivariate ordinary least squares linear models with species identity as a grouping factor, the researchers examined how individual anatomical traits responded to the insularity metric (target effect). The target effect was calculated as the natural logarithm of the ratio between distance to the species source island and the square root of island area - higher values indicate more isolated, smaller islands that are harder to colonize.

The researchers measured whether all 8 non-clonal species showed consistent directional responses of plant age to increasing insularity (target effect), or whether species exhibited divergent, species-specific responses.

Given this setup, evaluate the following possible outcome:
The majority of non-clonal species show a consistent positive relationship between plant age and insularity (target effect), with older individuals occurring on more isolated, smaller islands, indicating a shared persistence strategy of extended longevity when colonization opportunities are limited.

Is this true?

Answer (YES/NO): NO